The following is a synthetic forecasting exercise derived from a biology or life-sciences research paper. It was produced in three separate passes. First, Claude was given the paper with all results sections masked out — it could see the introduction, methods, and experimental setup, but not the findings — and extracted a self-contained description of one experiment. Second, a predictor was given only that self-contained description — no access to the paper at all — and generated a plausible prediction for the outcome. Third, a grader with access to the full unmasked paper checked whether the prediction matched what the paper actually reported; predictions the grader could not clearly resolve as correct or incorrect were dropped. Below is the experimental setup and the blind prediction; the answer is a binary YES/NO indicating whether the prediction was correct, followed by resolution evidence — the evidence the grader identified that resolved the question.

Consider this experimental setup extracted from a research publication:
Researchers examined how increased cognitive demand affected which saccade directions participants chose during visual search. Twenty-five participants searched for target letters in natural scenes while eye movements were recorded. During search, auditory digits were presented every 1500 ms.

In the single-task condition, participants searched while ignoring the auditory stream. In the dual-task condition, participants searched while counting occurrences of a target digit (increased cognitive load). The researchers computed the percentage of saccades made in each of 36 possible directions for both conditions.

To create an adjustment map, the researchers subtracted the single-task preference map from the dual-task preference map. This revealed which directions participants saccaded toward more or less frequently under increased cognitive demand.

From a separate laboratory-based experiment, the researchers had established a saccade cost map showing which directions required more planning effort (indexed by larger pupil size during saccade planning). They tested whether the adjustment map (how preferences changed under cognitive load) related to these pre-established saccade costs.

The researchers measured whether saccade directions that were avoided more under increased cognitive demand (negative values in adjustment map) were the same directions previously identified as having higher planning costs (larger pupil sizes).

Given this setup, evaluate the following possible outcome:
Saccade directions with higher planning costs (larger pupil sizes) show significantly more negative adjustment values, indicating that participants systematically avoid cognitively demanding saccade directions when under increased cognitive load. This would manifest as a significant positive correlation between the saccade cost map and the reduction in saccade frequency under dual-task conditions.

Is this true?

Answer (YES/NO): YES